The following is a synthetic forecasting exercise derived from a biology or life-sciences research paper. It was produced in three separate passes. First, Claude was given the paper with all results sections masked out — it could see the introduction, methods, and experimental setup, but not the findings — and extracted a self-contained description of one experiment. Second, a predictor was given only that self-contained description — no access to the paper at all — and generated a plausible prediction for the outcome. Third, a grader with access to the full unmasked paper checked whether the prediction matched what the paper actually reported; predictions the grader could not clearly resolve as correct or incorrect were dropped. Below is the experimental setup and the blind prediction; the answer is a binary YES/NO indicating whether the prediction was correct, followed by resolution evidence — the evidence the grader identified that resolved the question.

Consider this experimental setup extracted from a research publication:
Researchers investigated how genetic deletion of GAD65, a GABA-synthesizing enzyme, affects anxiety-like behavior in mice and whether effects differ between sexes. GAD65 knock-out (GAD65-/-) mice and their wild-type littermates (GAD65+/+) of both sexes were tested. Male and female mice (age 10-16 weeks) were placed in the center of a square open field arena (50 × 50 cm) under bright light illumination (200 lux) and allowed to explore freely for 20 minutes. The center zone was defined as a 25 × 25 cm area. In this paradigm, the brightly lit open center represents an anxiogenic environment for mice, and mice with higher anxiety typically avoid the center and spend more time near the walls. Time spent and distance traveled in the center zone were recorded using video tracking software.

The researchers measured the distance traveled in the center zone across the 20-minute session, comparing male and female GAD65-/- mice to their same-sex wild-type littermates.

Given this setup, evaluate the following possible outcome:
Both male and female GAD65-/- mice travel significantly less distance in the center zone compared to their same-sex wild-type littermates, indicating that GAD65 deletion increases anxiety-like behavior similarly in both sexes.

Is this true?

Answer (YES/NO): NO